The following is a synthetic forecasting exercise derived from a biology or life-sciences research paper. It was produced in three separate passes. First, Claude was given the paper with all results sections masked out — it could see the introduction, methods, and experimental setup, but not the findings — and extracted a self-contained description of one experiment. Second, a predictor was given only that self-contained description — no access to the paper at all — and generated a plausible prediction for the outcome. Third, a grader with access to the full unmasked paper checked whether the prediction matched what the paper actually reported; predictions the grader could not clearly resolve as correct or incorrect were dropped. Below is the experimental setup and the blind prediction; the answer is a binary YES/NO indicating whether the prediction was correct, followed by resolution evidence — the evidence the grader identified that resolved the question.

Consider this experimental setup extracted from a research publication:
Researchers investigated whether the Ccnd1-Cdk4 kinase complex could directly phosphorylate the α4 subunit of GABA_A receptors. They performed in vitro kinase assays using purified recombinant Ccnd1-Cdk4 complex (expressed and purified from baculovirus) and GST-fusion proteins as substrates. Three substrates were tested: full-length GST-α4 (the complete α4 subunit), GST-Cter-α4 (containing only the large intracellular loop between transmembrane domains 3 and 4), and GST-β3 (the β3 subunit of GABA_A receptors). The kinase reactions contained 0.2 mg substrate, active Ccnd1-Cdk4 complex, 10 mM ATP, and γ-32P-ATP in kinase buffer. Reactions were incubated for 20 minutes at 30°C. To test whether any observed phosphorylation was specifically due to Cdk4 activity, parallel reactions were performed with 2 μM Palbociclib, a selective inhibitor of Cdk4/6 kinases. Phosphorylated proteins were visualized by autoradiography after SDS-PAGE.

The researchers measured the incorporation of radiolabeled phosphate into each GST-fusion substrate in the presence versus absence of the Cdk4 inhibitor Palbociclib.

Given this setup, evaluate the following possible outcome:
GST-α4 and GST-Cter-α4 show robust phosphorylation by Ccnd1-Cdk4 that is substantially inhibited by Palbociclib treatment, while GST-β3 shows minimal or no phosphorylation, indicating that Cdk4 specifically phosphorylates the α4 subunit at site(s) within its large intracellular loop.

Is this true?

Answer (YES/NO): YES